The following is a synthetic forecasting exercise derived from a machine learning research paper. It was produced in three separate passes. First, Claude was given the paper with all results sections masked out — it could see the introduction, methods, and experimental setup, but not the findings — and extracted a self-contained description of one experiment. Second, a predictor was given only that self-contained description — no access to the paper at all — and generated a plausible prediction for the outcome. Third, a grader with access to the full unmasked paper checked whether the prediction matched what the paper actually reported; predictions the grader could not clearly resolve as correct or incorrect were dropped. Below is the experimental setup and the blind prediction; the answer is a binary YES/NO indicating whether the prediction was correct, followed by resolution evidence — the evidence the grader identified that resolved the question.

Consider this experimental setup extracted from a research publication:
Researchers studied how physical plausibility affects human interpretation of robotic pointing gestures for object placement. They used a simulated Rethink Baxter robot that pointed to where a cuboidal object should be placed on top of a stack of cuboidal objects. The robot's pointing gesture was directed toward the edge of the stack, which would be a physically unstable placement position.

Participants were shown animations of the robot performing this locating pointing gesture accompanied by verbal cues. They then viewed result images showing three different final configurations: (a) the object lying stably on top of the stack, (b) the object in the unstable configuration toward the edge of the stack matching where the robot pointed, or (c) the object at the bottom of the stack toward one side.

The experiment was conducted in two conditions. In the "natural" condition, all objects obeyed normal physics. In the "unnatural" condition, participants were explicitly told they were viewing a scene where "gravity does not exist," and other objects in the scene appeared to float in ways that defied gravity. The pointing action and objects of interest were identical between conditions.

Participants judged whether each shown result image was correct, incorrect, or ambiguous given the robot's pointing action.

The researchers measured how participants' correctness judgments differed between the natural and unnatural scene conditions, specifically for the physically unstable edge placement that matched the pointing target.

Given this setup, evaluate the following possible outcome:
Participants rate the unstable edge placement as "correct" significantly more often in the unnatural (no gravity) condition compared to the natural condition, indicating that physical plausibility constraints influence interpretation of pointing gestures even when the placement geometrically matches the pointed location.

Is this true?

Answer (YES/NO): YES